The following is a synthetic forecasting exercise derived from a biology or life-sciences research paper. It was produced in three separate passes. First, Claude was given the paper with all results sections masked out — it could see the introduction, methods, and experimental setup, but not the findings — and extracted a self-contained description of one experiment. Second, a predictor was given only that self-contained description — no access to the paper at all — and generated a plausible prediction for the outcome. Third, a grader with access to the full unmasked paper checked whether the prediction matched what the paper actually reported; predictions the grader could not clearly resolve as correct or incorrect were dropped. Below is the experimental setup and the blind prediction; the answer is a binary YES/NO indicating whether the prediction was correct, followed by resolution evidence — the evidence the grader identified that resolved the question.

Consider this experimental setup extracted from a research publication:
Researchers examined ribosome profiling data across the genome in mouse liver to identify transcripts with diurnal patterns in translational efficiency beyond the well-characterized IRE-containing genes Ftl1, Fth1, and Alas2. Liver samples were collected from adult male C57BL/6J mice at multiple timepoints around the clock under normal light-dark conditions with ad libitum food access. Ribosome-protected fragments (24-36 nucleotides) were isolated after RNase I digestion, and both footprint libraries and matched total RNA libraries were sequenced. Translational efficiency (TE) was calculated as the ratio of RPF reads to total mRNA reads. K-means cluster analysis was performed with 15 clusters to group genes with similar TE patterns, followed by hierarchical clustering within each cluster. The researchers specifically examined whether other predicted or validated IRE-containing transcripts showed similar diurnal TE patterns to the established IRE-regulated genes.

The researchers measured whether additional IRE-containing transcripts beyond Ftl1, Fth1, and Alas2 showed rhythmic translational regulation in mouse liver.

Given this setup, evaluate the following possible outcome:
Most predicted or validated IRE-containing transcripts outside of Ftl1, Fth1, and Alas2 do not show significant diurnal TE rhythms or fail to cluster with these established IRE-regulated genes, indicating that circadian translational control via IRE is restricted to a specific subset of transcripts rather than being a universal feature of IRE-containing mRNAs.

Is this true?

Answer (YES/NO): YES